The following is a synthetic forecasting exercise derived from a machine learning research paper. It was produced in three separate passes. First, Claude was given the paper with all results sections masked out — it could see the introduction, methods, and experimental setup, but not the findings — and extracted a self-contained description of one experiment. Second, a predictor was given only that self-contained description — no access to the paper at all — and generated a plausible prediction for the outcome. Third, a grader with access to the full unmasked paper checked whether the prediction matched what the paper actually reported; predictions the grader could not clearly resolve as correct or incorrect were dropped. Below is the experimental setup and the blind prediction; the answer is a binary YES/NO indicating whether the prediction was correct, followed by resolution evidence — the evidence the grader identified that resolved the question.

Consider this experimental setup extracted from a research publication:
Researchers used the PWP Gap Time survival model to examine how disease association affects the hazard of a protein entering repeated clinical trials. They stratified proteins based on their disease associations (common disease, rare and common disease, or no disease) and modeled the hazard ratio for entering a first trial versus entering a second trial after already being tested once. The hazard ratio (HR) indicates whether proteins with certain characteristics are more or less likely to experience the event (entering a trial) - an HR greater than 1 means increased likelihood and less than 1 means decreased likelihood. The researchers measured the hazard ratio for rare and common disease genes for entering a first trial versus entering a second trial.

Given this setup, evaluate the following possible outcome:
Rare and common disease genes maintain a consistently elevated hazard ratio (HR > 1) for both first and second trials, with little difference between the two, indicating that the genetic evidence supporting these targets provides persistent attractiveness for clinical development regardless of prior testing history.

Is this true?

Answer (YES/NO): NO